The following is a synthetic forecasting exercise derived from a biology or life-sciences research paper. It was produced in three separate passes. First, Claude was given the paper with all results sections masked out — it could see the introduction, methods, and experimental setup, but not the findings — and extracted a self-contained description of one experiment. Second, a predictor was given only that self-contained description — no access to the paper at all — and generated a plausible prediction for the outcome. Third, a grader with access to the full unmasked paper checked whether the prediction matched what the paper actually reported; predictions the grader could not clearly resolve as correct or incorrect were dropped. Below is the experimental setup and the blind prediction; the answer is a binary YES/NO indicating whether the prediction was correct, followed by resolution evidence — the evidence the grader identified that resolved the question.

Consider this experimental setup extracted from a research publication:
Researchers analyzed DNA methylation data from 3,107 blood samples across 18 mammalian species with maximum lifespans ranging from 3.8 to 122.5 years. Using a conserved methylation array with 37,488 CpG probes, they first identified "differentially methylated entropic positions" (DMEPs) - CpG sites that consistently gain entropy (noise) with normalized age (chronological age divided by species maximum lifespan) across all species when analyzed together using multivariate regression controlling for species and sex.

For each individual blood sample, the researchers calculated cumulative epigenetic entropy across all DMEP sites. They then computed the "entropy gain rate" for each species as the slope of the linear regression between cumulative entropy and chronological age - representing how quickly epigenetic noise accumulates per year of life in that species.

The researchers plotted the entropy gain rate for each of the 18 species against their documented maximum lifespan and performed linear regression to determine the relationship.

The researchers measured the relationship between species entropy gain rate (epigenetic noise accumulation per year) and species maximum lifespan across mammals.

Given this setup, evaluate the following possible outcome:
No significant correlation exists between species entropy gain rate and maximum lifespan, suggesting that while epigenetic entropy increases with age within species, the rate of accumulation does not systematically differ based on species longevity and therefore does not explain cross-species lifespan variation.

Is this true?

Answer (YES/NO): NO